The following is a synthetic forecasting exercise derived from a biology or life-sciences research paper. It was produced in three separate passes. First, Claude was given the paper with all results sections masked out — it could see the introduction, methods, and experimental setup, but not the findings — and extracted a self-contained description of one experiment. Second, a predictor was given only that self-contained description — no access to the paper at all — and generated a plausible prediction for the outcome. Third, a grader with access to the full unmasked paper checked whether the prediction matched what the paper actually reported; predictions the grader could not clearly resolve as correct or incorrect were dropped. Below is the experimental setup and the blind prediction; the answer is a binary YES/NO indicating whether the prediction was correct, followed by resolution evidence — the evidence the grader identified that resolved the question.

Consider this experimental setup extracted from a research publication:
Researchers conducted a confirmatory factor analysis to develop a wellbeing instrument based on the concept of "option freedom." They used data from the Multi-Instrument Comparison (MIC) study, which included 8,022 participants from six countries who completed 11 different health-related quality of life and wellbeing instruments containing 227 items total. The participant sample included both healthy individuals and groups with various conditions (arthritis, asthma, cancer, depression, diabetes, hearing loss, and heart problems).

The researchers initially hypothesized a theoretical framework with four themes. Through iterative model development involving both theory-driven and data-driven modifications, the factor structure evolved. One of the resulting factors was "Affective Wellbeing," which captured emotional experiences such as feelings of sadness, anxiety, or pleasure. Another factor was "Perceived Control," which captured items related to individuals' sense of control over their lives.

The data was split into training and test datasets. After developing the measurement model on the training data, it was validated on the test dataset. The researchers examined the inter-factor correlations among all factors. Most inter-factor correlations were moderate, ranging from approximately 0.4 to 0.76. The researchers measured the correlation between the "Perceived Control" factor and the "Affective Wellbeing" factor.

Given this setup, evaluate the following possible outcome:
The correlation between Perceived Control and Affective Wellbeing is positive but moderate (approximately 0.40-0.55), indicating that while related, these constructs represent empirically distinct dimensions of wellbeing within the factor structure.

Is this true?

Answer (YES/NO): NO